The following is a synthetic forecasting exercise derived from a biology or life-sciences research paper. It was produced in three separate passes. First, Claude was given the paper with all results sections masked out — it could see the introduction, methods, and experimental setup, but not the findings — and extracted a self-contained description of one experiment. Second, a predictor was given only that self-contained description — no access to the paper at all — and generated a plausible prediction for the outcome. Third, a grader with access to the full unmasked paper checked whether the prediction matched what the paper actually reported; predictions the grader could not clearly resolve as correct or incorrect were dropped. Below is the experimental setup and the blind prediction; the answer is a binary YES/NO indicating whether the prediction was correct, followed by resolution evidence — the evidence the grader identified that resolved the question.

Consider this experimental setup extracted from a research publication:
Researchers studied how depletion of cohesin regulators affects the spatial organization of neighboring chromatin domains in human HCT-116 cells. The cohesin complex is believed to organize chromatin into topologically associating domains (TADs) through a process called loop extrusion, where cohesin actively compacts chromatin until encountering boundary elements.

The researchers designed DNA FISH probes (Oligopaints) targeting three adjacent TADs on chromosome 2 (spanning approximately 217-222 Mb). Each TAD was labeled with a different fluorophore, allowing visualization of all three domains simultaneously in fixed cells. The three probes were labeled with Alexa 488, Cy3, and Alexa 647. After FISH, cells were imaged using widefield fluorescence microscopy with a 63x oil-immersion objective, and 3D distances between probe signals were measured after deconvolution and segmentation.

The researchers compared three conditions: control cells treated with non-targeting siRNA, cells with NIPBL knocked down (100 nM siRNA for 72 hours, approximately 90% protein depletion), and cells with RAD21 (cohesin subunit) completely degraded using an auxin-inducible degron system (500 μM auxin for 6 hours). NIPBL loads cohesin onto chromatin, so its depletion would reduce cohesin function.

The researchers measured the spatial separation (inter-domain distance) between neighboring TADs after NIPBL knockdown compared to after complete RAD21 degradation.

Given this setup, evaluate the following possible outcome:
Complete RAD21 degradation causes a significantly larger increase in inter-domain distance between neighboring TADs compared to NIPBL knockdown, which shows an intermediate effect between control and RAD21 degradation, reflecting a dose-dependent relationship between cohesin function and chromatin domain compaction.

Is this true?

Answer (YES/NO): NO